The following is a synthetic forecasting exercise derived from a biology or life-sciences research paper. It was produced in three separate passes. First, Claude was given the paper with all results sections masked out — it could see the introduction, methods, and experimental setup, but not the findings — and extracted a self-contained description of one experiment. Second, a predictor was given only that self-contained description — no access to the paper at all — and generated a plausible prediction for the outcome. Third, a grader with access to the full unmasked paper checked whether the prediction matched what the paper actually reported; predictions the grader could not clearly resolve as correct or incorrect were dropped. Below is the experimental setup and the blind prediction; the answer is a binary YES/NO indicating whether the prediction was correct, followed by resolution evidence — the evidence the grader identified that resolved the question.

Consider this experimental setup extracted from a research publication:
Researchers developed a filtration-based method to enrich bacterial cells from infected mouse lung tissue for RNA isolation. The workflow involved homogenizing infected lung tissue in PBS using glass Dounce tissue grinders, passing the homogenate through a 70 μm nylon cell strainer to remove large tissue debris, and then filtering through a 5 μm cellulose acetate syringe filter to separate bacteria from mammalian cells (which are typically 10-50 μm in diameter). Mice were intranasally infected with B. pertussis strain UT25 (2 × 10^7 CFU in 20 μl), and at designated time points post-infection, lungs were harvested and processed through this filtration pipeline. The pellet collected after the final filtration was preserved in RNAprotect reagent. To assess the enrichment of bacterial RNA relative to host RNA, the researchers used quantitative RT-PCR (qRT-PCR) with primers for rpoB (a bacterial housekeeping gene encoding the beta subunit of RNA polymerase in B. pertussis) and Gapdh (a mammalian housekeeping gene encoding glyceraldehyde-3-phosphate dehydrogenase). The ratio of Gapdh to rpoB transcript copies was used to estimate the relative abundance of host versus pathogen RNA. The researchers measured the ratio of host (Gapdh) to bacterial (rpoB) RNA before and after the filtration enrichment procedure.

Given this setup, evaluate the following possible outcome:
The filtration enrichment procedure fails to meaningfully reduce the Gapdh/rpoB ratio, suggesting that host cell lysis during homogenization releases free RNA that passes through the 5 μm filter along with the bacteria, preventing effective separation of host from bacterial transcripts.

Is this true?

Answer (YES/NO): NO